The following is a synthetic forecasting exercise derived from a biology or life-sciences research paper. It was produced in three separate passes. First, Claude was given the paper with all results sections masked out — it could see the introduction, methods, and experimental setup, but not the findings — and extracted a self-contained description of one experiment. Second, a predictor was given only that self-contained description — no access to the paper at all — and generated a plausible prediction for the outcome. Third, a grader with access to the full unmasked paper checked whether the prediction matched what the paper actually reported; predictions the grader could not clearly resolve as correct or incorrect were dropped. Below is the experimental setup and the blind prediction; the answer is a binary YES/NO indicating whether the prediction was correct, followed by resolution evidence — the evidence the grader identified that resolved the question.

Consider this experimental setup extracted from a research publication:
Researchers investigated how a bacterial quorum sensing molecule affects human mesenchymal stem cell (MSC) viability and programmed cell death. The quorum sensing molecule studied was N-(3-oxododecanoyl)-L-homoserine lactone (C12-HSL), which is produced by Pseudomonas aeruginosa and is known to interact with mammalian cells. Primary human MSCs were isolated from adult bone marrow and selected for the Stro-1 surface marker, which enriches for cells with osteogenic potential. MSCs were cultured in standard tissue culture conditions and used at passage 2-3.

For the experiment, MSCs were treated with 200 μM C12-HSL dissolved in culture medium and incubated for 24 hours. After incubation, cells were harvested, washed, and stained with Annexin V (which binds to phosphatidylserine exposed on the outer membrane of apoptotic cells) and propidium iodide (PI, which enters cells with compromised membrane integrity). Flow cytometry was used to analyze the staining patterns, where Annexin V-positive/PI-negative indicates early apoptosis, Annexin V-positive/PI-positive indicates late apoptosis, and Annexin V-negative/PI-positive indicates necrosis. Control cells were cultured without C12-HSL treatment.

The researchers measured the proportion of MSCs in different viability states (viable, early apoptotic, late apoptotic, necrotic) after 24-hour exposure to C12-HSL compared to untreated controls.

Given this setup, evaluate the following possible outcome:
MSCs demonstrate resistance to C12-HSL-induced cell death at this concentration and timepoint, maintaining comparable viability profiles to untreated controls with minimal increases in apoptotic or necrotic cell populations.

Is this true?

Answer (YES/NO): NO